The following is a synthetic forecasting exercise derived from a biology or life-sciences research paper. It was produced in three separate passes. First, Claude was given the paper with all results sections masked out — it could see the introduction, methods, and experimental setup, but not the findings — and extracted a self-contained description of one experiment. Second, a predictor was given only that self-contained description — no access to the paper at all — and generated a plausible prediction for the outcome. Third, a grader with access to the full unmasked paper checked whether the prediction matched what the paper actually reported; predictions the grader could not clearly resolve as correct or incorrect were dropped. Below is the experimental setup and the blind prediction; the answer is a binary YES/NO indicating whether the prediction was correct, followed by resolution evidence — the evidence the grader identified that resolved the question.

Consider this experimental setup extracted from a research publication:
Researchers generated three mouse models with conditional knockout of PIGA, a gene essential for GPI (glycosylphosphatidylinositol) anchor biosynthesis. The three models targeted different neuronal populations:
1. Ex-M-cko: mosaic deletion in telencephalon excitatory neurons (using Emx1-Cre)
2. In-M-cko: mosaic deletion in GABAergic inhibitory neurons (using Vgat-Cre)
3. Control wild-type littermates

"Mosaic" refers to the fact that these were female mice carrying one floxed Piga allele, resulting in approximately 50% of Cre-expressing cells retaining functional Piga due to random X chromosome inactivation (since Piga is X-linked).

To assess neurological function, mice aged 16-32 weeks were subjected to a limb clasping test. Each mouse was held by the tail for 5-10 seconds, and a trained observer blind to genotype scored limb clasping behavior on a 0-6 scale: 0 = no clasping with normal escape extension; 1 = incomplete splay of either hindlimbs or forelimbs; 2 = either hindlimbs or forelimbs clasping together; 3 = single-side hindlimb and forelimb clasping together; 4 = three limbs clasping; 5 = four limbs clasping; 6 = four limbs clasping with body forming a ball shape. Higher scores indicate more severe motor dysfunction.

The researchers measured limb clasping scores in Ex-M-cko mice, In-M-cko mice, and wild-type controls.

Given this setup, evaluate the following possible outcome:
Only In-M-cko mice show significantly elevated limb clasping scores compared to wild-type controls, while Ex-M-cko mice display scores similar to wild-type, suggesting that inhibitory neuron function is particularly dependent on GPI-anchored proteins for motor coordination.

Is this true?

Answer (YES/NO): YES